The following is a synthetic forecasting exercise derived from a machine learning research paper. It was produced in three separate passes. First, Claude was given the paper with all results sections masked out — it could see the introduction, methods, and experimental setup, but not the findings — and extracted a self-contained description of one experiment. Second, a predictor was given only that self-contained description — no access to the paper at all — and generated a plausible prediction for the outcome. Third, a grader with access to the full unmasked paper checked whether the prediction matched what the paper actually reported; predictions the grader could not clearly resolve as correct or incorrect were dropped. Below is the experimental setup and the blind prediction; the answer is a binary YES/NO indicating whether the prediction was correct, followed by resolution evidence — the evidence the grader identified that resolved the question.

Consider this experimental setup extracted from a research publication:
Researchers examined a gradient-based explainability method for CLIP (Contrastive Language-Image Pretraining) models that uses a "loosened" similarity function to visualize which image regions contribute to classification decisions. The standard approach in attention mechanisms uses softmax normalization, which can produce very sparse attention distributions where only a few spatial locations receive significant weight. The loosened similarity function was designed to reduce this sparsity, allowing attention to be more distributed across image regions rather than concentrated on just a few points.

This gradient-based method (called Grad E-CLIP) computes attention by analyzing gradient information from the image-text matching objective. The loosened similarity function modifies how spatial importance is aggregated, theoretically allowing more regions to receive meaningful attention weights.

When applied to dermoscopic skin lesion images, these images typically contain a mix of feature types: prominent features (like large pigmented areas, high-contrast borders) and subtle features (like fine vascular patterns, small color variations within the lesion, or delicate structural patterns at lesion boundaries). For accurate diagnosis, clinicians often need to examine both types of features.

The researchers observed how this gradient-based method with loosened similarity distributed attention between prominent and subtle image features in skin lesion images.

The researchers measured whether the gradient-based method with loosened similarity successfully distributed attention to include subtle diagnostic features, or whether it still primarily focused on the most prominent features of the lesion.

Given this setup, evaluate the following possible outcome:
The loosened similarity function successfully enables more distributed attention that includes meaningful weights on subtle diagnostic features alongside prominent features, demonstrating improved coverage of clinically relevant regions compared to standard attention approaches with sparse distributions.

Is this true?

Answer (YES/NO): NO